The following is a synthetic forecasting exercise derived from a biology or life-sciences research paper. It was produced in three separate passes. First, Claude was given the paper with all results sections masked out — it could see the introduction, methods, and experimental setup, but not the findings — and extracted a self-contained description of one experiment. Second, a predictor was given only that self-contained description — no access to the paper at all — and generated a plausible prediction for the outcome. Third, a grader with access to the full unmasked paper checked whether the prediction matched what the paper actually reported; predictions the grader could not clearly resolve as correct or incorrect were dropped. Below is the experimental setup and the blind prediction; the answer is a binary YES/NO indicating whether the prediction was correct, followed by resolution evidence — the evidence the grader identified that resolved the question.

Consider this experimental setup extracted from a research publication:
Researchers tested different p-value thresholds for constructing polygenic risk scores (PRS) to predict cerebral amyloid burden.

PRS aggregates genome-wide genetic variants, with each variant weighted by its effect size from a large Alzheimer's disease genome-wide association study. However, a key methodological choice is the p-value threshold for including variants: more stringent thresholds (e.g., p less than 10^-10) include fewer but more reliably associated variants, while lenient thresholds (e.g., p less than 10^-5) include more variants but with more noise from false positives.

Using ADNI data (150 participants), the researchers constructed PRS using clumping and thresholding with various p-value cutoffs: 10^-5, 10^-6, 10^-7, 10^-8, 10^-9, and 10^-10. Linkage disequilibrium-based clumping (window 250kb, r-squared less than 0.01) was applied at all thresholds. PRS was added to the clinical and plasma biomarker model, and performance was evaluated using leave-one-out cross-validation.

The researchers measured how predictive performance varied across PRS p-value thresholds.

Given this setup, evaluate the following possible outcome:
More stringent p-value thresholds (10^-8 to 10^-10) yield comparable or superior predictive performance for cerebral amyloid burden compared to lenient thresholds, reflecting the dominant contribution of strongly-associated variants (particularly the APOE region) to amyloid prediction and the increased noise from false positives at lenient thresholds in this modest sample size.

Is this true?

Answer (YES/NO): NO